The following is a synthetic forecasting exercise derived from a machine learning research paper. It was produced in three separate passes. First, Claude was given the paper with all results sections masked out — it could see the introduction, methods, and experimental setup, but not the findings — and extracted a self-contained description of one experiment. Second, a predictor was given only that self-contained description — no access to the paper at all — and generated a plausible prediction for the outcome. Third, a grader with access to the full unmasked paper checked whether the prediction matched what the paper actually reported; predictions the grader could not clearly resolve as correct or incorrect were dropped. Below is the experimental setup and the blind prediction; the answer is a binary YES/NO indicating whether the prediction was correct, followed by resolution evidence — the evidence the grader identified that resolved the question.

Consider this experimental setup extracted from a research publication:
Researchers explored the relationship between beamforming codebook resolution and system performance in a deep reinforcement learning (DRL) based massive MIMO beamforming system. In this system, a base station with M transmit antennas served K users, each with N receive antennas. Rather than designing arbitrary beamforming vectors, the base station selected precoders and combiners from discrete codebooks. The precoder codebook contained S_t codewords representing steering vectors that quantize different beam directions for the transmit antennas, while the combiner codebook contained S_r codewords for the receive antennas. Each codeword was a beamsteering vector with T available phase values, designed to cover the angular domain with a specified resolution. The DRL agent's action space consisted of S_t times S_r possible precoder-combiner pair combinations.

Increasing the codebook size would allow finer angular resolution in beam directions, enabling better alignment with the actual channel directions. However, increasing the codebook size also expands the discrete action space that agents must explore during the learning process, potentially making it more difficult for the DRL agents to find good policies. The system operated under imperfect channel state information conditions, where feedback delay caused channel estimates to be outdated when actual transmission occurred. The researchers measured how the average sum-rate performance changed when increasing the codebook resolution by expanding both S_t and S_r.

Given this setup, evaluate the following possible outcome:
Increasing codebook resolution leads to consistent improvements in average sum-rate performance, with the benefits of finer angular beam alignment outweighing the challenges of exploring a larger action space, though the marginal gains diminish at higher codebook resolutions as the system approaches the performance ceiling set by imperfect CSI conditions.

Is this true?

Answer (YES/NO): YES